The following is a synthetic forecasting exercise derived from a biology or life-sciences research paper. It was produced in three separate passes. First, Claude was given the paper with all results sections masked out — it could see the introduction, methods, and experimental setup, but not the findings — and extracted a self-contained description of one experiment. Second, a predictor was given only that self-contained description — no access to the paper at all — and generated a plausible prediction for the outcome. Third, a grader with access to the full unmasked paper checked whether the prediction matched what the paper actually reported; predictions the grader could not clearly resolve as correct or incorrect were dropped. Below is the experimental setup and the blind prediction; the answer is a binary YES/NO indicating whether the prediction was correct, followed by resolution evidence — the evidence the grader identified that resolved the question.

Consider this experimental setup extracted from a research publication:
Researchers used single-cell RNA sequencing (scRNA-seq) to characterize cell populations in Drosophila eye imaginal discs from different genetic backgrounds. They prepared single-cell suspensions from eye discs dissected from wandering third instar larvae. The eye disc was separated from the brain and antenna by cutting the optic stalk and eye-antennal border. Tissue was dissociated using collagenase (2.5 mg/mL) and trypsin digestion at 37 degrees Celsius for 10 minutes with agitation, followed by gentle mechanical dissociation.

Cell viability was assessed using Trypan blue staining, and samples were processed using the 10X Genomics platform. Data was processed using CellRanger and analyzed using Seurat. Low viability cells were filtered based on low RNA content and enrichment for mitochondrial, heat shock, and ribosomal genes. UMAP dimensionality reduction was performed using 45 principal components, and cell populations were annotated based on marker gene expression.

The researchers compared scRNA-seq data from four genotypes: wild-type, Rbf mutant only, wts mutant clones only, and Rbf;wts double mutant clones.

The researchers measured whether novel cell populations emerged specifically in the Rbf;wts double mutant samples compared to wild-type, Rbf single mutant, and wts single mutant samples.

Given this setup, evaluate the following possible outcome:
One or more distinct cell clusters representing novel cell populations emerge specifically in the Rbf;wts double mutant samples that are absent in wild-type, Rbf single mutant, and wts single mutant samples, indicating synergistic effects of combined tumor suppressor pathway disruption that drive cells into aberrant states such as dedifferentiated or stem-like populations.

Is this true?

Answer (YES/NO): YES